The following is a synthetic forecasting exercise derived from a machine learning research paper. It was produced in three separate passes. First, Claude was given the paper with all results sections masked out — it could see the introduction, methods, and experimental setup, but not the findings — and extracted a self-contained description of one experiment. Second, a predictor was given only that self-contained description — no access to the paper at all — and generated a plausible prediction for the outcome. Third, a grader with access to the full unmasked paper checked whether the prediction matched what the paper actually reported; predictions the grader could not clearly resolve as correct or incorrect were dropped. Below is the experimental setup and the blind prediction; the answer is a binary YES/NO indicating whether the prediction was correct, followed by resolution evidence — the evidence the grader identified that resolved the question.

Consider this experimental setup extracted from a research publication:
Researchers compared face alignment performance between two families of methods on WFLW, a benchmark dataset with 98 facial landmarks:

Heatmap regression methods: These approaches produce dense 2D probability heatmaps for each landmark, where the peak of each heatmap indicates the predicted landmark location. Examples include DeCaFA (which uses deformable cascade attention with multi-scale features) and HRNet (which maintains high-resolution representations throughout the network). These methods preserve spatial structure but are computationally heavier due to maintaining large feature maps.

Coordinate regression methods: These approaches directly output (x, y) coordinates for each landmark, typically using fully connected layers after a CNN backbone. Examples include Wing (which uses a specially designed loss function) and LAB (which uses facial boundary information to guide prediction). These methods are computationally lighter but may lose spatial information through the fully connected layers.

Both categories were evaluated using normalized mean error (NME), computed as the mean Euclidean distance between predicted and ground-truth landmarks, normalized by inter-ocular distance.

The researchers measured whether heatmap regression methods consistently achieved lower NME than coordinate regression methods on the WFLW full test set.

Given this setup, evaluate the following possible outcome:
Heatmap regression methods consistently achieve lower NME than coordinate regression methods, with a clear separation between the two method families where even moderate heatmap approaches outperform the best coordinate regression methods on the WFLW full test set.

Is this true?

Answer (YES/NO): NO